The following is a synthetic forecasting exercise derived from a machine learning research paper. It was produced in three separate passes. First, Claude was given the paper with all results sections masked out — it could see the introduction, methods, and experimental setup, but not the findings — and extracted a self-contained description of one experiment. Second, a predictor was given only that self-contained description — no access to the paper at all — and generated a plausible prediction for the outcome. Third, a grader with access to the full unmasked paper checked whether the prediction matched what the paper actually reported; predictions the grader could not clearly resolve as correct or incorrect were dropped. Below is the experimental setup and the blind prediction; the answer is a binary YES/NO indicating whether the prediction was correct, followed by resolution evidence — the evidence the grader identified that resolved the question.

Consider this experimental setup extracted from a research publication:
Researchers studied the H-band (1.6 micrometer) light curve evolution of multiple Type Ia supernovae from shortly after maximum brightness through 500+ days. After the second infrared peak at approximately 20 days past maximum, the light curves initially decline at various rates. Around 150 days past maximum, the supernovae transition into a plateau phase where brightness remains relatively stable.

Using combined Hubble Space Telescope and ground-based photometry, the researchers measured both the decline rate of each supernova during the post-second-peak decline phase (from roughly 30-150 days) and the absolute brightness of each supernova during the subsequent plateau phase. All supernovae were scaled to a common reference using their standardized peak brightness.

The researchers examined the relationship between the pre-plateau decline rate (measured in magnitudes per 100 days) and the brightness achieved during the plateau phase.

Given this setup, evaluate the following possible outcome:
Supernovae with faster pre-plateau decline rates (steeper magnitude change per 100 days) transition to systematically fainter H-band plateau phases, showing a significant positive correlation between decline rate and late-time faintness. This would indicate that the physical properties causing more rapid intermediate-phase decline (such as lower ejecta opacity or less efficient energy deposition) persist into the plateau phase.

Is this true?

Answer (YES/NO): YES